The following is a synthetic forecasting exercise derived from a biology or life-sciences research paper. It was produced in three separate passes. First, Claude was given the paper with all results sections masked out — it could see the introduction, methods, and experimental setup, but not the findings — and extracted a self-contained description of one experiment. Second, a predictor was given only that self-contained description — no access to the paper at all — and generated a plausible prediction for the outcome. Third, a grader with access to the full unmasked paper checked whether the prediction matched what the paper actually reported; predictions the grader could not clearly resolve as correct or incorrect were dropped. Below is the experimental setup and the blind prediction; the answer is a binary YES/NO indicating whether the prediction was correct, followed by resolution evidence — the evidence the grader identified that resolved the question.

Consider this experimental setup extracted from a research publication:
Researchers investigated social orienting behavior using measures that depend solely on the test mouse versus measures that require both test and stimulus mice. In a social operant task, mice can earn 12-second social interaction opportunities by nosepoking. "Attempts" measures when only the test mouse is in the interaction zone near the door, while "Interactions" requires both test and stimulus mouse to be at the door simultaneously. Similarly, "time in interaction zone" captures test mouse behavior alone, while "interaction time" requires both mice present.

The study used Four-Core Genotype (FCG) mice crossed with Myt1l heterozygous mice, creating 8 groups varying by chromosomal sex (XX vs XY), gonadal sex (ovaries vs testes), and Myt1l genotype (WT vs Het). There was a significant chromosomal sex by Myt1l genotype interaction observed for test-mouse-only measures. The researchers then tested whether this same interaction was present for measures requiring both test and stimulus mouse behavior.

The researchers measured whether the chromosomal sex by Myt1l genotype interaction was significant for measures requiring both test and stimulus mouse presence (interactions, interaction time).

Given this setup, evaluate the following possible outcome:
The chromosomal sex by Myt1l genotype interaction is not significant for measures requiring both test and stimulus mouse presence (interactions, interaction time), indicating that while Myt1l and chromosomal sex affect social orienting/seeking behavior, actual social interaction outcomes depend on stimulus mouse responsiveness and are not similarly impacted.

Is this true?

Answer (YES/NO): YES